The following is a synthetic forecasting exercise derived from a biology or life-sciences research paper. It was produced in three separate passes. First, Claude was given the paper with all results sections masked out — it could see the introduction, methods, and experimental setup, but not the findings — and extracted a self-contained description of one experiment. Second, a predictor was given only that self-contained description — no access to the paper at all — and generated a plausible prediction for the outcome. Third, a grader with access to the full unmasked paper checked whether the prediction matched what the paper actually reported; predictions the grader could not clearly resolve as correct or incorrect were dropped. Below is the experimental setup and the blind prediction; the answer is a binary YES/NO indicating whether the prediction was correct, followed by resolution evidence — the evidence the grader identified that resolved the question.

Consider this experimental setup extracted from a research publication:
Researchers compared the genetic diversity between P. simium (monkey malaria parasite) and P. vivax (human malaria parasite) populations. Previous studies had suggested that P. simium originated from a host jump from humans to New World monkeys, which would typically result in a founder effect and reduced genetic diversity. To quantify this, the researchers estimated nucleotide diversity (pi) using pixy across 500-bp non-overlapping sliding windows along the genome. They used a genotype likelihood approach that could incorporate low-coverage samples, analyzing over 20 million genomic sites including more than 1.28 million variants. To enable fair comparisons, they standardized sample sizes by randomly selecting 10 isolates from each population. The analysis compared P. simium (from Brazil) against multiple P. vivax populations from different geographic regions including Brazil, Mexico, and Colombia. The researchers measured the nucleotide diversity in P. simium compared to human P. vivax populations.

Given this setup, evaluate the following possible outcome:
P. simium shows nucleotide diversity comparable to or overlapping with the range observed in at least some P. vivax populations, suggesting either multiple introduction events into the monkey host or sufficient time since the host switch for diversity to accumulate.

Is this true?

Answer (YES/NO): NO